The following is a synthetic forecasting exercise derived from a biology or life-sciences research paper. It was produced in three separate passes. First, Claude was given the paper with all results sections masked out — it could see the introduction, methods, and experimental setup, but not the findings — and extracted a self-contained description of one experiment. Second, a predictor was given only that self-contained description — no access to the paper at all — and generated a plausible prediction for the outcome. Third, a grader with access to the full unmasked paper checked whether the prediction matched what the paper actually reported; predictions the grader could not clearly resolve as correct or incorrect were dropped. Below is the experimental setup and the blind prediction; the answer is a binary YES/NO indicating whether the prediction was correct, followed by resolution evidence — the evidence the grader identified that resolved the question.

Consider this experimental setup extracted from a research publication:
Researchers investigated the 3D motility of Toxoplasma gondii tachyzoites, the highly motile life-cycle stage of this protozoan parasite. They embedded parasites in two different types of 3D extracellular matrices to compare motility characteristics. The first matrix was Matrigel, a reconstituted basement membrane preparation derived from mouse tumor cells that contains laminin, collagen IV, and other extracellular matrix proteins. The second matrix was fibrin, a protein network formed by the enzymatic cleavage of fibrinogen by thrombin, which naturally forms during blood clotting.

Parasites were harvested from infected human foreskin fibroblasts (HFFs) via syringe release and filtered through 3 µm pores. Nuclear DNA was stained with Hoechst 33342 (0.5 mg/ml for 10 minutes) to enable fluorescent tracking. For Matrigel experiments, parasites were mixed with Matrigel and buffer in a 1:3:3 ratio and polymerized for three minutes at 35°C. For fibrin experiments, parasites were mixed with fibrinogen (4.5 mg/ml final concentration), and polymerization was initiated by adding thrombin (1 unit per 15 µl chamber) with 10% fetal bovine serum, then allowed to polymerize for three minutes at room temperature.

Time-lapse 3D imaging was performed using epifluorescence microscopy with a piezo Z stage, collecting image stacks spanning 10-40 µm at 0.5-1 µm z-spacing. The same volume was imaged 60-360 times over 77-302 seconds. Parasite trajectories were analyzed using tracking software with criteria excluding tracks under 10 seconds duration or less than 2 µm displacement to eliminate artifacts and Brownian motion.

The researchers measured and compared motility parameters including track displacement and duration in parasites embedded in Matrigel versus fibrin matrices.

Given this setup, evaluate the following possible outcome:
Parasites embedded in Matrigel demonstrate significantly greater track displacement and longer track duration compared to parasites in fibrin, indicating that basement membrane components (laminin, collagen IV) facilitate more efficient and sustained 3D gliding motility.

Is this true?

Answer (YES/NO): NO